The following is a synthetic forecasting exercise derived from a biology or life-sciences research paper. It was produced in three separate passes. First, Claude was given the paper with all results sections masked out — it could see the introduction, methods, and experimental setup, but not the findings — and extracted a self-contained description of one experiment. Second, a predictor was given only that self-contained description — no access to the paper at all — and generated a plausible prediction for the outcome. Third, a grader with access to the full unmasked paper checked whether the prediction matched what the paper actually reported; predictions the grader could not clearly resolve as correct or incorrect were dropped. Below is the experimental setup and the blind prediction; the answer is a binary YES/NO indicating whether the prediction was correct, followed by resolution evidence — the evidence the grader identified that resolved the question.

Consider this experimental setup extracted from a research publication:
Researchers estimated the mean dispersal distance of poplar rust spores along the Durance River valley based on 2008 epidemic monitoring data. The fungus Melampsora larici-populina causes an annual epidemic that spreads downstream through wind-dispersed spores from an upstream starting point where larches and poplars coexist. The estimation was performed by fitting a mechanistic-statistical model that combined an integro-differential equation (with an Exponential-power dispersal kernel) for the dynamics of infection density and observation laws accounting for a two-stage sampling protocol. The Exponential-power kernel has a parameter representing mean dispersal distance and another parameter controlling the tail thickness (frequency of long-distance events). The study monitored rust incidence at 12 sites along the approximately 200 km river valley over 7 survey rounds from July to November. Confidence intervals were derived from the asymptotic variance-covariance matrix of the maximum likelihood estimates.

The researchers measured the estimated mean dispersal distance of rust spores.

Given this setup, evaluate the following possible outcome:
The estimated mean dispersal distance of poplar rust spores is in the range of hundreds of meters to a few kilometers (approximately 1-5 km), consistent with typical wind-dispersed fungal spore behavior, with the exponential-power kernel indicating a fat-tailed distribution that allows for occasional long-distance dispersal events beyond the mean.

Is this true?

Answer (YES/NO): YES